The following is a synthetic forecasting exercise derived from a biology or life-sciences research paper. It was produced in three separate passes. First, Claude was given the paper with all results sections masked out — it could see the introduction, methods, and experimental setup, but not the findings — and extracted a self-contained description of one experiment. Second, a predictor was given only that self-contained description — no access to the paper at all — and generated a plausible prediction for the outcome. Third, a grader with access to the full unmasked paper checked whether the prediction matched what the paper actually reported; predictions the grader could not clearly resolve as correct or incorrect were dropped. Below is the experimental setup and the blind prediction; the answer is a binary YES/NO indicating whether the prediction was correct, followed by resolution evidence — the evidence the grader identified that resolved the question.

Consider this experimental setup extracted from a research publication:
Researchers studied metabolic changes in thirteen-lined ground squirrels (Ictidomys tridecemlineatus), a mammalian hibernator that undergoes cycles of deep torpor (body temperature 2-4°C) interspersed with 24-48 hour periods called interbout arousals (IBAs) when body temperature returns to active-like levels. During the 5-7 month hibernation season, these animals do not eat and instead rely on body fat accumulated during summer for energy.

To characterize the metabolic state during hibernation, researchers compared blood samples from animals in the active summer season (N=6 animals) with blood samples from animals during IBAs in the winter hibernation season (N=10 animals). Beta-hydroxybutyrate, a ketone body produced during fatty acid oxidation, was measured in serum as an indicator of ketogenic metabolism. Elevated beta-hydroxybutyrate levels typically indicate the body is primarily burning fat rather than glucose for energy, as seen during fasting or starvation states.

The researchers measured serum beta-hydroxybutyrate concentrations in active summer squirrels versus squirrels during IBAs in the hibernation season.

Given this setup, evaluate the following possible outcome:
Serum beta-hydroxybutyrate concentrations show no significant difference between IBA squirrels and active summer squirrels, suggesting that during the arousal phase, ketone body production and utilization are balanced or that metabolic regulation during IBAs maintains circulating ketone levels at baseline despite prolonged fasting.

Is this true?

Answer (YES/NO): NO